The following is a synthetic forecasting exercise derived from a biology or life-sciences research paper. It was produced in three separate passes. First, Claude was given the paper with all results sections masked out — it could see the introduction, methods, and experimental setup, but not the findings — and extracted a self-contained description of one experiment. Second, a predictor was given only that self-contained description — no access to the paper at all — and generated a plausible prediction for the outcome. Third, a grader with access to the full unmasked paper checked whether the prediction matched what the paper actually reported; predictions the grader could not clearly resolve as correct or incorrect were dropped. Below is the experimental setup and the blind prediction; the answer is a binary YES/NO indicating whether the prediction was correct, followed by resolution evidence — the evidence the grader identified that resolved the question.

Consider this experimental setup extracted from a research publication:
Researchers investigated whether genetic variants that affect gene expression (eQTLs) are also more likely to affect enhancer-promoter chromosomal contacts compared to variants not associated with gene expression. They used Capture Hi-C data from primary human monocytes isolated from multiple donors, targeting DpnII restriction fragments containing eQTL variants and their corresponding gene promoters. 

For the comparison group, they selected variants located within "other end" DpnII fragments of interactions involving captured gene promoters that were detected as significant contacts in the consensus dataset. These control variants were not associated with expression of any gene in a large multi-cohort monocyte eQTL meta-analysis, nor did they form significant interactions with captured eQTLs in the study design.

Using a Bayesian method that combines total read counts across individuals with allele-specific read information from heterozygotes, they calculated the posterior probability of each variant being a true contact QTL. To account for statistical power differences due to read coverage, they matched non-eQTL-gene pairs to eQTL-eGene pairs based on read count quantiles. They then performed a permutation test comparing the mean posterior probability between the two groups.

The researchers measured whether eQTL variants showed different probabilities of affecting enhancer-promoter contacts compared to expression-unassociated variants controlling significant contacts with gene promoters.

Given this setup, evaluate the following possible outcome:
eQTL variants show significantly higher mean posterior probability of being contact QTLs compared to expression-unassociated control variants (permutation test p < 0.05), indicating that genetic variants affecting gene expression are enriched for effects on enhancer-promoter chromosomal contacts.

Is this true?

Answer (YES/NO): YES